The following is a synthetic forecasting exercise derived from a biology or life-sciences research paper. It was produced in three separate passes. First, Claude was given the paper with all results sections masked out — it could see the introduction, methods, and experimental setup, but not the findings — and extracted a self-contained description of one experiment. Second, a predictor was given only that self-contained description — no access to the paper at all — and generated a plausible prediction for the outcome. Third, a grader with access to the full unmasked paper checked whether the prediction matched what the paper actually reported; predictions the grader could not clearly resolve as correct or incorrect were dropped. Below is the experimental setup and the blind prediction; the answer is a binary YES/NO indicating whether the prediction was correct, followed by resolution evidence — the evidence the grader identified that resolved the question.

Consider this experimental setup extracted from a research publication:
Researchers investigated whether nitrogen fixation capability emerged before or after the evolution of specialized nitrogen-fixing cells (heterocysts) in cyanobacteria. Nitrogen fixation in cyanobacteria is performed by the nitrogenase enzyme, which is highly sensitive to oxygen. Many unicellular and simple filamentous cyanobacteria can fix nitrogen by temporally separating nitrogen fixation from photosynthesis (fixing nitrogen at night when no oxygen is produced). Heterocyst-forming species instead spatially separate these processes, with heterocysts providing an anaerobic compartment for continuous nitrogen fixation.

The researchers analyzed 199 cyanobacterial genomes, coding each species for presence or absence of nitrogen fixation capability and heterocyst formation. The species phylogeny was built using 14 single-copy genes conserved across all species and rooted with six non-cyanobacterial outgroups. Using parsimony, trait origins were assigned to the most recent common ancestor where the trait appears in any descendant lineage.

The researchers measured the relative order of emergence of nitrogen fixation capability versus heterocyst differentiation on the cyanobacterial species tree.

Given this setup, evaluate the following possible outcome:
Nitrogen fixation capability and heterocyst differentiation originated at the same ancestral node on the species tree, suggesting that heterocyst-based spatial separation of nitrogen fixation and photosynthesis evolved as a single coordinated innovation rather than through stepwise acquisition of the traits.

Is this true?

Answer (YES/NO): NO